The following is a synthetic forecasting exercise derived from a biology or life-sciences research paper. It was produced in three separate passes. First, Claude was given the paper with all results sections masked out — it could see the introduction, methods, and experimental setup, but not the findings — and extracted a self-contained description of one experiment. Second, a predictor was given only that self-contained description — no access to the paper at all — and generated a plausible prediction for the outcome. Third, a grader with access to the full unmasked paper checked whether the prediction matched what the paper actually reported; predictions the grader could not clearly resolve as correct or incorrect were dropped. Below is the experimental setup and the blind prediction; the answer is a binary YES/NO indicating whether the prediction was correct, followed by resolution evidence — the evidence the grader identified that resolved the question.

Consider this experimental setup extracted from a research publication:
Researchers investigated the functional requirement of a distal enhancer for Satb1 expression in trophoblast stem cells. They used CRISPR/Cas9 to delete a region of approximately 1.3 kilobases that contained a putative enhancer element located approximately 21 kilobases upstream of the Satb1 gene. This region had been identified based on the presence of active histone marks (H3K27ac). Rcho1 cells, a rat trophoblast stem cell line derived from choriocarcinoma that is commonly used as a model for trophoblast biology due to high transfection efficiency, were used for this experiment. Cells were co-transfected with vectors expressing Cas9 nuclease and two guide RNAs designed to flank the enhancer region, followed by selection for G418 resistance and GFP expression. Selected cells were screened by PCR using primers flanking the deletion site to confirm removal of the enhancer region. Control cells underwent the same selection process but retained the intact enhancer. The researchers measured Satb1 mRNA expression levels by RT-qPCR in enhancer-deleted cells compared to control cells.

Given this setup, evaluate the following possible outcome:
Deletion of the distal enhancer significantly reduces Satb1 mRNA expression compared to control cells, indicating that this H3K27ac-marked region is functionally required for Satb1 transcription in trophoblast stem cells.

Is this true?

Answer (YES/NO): YES